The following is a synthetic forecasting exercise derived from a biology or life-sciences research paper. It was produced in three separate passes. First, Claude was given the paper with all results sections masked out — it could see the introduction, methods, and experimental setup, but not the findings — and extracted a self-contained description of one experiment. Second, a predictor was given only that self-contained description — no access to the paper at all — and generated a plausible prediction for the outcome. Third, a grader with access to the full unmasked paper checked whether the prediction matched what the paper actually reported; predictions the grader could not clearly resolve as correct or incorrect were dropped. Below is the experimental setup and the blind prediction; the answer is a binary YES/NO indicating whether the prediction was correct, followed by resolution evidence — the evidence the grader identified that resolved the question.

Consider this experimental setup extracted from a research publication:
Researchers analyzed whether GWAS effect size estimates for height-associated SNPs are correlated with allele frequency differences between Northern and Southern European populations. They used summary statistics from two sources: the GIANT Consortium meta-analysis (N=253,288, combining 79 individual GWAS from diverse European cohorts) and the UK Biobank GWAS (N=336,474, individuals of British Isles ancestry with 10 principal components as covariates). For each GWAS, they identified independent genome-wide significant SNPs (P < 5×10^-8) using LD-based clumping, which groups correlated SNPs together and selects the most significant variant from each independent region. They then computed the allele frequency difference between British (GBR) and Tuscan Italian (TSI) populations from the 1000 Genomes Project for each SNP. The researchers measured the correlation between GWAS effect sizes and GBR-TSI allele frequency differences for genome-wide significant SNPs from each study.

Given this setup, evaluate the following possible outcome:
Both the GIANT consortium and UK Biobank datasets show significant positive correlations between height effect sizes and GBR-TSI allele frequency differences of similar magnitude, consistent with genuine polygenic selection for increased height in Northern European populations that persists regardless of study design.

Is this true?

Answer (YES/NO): NO